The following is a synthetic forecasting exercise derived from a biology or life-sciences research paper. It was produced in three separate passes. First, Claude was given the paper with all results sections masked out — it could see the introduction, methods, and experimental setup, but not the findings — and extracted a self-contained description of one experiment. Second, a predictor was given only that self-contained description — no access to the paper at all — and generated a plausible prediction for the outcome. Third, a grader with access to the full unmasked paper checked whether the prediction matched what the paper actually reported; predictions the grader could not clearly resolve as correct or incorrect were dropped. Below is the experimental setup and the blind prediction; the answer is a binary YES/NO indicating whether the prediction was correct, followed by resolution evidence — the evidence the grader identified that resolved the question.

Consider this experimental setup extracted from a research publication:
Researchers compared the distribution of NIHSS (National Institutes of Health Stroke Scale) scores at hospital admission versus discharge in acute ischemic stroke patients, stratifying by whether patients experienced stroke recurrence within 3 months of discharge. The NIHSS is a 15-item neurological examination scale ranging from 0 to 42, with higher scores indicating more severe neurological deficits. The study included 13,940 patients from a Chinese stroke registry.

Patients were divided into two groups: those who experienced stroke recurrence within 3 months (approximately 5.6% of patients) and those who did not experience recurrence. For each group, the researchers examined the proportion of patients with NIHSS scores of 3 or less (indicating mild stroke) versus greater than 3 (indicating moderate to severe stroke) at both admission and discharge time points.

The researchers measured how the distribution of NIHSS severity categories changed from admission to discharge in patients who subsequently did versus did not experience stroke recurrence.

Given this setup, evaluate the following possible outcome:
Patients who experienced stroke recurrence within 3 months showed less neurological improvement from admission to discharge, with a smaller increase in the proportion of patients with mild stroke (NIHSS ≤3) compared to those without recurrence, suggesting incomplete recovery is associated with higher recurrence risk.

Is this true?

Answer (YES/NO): YES